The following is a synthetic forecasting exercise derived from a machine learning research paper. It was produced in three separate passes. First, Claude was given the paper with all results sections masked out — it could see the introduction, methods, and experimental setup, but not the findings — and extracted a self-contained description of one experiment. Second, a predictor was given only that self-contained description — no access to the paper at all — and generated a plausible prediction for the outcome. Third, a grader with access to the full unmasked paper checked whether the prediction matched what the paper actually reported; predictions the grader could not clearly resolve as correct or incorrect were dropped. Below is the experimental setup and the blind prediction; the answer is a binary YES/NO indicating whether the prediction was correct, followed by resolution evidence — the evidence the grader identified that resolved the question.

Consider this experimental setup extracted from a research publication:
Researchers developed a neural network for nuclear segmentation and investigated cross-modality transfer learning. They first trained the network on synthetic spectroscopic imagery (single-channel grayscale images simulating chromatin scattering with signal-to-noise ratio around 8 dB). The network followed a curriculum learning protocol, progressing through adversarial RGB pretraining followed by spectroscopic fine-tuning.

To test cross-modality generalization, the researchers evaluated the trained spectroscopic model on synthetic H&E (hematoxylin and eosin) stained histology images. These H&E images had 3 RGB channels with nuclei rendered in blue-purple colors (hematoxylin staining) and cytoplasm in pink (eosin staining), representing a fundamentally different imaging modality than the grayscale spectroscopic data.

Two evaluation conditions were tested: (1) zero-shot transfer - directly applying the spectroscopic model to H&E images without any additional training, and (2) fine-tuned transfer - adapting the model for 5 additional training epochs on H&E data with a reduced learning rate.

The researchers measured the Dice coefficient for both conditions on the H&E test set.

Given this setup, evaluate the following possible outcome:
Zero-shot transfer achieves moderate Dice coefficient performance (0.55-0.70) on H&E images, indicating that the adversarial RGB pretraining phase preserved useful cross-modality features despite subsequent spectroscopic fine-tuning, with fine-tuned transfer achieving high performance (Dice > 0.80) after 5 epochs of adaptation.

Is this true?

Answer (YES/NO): NO